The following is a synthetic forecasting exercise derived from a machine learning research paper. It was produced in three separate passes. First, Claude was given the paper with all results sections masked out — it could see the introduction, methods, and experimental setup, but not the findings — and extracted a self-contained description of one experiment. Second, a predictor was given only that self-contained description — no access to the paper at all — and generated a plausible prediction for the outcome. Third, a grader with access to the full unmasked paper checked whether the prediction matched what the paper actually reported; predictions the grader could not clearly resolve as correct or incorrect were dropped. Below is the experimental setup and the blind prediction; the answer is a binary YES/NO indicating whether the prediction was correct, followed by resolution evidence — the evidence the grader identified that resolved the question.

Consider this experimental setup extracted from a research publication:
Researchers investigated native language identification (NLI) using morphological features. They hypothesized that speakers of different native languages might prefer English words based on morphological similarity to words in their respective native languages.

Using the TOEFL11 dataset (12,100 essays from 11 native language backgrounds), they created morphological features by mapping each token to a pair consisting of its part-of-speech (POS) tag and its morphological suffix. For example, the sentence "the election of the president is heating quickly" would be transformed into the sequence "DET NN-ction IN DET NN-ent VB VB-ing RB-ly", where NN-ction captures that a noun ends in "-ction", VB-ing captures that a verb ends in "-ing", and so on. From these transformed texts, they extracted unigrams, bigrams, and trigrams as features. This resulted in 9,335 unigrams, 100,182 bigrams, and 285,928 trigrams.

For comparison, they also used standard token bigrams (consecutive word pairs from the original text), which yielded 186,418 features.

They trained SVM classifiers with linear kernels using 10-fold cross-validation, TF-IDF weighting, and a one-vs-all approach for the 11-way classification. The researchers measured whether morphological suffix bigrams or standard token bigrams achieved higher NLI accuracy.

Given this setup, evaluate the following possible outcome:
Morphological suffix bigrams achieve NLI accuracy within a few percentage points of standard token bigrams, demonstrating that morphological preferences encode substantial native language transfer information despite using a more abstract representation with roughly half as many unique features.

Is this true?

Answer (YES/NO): NO